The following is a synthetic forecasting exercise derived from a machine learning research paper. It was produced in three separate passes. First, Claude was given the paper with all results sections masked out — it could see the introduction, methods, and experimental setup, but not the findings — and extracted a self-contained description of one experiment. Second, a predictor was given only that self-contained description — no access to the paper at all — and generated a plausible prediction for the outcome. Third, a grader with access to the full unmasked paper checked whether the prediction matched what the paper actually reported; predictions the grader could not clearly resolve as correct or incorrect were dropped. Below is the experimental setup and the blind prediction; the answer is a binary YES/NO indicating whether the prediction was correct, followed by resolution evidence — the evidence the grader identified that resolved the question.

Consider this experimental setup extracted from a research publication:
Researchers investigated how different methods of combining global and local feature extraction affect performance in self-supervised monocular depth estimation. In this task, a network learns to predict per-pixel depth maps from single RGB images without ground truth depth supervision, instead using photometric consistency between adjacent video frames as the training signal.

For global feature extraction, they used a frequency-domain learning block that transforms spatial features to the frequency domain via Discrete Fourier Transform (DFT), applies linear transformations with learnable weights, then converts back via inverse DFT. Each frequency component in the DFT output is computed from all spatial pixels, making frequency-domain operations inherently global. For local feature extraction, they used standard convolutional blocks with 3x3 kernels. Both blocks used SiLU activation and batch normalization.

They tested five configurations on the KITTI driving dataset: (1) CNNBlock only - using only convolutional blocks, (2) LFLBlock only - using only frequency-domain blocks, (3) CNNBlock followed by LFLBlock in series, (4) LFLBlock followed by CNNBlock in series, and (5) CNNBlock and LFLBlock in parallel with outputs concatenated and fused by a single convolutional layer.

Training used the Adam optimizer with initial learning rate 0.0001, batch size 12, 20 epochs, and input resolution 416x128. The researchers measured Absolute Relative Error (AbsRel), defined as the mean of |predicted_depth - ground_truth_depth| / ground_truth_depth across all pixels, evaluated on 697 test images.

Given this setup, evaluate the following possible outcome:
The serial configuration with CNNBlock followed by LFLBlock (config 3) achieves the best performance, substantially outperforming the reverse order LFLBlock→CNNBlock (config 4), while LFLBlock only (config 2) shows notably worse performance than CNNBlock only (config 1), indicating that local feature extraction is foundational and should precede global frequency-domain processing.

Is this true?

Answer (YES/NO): NO